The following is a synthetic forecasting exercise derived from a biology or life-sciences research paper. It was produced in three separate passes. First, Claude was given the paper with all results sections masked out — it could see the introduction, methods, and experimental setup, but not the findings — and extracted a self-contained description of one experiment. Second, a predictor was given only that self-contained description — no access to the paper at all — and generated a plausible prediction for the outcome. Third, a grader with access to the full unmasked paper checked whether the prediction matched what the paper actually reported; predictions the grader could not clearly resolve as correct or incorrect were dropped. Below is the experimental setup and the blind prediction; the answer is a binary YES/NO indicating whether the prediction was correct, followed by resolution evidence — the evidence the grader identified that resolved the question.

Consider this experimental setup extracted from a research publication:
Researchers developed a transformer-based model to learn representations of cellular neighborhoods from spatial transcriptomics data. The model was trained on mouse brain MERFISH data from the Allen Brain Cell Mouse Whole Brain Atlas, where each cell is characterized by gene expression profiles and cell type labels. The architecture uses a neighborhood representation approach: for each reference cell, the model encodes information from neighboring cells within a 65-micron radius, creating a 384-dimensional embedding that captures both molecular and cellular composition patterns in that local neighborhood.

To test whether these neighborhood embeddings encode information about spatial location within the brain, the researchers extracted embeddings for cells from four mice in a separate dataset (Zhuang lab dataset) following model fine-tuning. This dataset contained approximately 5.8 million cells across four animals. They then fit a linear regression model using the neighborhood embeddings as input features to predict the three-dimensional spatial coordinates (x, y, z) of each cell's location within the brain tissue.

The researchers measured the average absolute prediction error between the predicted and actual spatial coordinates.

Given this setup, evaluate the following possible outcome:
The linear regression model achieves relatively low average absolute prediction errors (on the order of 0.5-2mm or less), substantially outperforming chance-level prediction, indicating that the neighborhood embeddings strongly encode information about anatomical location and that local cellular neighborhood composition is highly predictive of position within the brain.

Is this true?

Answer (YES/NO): NO